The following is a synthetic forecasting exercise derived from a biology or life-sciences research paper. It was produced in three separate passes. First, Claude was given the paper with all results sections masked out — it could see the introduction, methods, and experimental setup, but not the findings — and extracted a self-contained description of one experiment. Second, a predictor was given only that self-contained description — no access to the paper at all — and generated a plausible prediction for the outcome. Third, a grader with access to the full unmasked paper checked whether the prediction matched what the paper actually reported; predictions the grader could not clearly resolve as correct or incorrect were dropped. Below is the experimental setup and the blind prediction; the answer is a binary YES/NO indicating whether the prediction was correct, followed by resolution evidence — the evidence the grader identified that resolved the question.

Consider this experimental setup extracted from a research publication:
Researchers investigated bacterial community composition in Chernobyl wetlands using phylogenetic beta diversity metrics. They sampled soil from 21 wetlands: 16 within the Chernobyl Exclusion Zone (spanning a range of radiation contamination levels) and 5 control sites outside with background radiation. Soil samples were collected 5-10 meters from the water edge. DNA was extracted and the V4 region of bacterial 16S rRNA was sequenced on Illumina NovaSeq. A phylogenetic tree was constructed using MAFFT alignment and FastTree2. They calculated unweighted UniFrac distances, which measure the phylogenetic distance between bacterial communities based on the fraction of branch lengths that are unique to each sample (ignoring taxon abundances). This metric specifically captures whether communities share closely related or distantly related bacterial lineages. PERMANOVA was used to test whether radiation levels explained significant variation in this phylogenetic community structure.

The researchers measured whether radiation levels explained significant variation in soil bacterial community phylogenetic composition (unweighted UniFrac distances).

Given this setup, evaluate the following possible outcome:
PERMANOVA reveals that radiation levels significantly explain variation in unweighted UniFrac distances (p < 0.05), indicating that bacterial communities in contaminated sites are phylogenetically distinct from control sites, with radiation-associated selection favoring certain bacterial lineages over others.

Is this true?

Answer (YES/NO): YES